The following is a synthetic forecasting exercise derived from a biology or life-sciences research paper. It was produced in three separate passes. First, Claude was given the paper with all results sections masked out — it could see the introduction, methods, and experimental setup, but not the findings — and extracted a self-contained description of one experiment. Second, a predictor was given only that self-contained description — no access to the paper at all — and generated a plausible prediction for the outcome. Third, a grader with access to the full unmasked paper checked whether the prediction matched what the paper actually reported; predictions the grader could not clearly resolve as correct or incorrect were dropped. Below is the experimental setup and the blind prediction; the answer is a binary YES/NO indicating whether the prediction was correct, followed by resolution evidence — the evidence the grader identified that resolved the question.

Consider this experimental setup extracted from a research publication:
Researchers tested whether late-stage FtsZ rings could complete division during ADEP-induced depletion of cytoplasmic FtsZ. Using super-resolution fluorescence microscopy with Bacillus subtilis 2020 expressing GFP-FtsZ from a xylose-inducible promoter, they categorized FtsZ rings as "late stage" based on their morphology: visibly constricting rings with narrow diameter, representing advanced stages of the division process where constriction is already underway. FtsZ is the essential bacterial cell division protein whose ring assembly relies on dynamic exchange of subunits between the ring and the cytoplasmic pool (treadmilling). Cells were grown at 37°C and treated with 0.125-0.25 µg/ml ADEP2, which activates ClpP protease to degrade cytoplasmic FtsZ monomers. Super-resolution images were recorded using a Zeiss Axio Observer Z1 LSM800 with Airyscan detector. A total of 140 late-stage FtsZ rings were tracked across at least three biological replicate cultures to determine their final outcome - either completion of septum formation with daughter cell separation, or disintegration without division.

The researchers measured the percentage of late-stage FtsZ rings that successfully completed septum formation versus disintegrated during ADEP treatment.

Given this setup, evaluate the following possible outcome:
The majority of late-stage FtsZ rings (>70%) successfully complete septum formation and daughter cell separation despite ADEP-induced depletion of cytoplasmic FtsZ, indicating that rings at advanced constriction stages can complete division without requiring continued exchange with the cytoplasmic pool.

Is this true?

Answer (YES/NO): YES